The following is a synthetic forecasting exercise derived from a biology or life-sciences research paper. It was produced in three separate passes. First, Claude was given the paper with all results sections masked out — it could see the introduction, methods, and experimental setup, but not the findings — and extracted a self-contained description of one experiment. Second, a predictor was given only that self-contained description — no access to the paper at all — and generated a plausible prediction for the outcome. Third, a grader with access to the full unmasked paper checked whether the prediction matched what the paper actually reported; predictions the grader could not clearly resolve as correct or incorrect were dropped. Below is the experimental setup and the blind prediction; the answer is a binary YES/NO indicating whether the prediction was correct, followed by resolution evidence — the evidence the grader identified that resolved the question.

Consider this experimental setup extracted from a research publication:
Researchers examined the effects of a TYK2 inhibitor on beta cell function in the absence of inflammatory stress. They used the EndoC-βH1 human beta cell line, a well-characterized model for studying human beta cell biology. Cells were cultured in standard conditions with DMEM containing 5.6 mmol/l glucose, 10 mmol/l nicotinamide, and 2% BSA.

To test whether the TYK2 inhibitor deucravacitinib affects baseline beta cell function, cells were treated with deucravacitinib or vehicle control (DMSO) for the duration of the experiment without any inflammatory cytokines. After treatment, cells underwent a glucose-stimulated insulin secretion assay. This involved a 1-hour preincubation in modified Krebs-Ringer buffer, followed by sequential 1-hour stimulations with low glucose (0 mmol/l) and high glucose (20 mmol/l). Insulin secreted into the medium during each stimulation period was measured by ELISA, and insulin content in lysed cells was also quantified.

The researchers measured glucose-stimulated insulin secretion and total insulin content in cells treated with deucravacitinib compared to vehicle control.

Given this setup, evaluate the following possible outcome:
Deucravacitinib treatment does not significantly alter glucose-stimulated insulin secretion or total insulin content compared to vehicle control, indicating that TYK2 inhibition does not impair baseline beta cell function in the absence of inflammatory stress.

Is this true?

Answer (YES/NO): YES